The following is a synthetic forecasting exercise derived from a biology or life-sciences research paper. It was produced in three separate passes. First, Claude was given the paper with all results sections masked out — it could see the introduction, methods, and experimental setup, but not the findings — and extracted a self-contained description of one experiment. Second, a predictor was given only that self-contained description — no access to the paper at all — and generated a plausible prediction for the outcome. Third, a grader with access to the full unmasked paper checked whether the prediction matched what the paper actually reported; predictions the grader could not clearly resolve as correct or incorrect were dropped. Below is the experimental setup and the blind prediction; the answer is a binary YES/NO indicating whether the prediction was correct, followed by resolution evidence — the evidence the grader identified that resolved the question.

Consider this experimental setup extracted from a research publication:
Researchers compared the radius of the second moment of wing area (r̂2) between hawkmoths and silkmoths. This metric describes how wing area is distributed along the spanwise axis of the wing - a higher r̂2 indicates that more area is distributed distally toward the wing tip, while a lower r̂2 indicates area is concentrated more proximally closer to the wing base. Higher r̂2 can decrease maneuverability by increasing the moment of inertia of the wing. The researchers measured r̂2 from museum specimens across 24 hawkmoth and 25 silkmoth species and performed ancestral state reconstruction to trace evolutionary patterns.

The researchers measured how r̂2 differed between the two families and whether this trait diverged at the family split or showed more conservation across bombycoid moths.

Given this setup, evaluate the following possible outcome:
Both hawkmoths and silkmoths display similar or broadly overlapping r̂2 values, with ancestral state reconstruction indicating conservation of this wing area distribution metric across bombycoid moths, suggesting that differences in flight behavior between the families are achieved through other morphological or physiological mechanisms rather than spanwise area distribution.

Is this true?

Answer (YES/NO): NO